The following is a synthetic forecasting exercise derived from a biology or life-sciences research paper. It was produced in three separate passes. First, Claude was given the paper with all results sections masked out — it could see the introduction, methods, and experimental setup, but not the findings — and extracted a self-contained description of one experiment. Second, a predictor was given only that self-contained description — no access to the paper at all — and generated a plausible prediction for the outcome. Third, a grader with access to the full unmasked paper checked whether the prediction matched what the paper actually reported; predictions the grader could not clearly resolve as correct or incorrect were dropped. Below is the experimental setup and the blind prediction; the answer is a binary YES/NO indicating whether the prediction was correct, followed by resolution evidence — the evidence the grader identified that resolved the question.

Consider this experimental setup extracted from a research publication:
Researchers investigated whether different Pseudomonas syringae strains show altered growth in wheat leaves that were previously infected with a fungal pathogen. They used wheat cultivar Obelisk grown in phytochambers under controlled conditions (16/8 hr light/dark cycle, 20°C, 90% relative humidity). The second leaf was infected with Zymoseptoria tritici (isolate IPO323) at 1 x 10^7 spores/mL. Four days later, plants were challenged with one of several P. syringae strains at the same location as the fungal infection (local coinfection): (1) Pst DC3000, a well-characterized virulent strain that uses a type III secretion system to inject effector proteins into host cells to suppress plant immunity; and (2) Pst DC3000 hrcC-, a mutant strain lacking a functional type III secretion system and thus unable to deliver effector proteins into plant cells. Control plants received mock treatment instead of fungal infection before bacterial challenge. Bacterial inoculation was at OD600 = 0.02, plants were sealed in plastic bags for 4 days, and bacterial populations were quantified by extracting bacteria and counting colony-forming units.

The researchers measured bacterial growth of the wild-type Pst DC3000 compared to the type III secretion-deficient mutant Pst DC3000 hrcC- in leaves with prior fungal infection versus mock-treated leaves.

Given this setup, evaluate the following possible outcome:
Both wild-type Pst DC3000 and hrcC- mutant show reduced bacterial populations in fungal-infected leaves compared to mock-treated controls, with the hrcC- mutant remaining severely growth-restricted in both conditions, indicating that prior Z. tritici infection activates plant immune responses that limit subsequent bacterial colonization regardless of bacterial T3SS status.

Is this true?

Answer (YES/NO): NO